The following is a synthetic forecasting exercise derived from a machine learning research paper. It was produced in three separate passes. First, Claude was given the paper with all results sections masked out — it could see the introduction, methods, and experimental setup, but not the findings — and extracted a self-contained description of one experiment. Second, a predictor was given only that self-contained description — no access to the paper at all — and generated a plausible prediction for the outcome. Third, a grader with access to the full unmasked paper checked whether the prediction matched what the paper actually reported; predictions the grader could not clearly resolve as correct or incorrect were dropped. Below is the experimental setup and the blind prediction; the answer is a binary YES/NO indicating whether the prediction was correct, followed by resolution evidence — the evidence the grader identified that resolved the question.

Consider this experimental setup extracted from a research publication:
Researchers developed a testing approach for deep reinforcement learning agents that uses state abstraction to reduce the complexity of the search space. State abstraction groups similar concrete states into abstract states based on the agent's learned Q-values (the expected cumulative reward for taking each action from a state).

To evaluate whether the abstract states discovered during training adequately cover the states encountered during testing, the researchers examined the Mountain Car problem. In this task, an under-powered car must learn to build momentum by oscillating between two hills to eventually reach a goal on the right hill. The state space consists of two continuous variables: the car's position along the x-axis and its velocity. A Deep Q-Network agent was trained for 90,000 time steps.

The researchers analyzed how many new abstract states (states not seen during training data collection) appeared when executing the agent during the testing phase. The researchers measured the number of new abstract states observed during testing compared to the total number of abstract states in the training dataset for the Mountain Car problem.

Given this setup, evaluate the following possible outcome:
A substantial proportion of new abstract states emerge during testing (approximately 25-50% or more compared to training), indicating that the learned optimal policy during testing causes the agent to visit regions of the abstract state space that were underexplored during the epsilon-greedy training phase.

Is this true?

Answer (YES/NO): NO